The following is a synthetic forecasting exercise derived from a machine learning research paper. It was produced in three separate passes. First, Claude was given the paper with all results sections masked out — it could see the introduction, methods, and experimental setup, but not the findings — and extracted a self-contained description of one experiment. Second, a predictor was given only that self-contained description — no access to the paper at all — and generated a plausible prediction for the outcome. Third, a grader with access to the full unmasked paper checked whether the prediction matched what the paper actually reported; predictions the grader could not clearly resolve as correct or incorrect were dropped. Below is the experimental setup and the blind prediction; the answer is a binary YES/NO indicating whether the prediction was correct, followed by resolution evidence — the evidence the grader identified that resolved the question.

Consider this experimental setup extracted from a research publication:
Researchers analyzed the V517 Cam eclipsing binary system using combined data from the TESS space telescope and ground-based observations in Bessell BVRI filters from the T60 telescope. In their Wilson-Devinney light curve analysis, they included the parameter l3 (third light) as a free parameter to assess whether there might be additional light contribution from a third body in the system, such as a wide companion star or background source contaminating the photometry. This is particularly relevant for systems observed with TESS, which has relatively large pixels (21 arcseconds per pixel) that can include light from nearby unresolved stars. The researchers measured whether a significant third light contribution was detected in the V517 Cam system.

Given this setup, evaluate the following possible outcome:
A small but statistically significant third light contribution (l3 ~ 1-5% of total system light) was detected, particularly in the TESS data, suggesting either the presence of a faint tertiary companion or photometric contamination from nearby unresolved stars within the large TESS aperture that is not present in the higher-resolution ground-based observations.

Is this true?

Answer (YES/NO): NO